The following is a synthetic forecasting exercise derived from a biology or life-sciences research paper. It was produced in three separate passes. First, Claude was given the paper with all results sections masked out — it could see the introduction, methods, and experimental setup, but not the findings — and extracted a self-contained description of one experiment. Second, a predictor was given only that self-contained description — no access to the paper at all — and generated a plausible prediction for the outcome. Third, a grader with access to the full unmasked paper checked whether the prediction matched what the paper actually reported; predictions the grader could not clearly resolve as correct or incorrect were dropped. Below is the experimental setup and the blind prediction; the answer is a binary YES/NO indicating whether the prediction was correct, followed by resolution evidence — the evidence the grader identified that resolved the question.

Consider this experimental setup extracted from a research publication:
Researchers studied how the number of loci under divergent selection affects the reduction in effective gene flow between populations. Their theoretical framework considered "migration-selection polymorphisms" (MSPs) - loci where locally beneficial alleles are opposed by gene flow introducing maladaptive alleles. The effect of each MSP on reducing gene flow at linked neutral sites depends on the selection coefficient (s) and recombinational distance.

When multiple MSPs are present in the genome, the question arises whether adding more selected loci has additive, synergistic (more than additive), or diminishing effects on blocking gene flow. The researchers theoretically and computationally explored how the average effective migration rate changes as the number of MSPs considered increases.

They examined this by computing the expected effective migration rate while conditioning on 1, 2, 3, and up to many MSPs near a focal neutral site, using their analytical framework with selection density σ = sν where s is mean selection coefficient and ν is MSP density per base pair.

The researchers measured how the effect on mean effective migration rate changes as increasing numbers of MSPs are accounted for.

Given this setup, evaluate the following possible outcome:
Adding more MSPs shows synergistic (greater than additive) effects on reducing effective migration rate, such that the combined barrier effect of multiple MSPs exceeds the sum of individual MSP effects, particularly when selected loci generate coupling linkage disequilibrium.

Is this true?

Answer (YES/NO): NO